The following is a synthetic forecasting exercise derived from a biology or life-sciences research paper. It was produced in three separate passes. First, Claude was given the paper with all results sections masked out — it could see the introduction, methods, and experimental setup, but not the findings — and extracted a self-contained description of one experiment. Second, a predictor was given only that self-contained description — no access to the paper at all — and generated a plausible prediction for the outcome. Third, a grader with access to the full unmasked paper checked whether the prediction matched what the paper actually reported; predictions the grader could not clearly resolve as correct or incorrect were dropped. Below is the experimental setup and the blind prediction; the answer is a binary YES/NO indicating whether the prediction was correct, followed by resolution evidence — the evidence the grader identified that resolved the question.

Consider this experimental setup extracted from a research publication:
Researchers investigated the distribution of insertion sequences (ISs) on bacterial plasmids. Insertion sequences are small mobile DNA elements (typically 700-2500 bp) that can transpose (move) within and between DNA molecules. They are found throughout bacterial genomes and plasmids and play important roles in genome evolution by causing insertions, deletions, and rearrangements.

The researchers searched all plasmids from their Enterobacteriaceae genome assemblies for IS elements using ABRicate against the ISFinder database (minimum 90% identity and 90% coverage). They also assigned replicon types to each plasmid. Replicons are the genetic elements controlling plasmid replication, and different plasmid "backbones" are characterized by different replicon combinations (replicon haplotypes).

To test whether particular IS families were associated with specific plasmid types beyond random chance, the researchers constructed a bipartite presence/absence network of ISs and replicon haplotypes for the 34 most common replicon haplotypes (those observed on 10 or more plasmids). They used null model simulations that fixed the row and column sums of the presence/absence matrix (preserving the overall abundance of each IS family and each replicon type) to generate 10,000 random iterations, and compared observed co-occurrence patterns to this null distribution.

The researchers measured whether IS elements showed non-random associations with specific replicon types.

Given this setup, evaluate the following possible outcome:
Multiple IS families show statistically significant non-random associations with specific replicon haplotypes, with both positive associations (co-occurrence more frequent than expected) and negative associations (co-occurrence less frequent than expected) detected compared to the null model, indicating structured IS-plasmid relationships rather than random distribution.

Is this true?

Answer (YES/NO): NO